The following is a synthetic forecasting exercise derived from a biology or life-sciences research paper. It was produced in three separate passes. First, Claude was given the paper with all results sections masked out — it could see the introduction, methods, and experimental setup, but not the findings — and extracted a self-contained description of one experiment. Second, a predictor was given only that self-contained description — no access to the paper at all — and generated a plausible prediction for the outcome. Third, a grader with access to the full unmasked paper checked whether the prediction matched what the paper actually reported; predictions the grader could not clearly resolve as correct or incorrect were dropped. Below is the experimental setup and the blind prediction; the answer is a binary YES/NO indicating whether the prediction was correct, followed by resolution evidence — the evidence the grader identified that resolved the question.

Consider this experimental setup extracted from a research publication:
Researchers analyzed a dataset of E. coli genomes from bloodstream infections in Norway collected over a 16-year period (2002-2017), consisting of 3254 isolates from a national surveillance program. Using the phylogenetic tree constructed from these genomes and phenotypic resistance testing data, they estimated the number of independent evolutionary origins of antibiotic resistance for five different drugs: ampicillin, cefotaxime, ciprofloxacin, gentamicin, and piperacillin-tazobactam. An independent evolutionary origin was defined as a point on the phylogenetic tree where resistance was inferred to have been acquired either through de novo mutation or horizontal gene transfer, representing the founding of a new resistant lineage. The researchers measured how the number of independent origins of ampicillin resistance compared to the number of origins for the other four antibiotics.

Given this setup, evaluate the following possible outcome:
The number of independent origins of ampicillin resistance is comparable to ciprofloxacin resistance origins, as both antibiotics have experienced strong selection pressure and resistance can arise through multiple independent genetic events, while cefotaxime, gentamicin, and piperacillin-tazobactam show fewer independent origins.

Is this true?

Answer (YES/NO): NO